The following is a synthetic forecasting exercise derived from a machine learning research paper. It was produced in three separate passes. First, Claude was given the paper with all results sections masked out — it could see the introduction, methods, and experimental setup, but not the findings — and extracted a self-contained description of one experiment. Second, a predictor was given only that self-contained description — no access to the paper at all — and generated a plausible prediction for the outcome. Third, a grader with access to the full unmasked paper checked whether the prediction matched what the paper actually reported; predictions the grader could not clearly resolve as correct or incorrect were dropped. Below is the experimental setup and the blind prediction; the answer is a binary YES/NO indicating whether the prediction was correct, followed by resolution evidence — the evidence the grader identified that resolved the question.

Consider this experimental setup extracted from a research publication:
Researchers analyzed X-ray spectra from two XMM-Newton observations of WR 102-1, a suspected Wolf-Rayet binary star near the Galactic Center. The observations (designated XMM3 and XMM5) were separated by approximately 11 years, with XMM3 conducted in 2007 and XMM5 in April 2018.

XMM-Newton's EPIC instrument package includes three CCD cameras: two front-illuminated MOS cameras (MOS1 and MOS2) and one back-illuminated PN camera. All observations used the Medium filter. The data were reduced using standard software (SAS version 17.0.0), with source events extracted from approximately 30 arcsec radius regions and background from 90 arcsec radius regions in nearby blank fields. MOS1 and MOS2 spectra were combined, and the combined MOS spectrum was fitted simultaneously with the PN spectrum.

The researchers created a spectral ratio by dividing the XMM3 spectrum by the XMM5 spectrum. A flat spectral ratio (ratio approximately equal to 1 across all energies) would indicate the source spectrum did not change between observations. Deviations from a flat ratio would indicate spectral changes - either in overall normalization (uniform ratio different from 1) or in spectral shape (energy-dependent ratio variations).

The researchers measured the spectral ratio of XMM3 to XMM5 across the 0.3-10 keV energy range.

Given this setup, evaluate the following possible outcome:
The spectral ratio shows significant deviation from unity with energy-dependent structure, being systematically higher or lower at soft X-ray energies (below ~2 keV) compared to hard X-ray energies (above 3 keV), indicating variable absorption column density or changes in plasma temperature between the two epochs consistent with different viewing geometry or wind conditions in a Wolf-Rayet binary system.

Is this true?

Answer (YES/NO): YES